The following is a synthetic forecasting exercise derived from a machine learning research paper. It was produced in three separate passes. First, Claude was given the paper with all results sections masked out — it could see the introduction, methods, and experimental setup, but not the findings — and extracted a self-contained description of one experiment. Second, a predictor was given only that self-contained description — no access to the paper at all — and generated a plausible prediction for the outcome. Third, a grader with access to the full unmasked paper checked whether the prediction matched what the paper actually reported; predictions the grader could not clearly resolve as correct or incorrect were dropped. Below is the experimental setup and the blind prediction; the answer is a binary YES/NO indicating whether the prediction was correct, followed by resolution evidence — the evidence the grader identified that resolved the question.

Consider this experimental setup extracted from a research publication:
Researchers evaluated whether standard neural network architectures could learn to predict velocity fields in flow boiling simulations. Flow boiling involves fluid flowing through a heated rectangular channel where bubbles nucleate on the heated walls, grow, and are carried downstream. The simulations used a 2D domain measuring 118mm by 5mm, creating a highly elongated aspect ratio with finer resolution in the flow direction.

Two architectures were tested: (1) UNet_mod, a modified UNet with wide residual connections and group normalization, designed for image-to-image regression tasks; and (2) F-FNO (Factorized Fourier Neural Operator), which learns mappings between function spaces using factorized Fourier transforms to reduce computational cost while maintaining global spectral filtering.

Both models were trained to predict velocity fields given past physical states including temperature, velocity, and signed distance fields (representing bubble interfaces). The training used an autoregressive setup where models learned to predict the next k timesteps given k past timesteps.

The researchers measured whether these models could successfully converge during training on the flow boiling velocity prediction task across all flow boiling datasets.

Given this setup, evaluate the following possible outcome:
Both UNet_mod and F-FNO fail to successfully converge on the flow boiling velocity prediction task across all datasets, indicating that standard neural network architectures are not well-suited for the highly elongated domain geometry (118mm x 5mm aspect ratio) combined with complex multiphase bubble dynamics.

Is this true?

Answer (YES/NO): YES